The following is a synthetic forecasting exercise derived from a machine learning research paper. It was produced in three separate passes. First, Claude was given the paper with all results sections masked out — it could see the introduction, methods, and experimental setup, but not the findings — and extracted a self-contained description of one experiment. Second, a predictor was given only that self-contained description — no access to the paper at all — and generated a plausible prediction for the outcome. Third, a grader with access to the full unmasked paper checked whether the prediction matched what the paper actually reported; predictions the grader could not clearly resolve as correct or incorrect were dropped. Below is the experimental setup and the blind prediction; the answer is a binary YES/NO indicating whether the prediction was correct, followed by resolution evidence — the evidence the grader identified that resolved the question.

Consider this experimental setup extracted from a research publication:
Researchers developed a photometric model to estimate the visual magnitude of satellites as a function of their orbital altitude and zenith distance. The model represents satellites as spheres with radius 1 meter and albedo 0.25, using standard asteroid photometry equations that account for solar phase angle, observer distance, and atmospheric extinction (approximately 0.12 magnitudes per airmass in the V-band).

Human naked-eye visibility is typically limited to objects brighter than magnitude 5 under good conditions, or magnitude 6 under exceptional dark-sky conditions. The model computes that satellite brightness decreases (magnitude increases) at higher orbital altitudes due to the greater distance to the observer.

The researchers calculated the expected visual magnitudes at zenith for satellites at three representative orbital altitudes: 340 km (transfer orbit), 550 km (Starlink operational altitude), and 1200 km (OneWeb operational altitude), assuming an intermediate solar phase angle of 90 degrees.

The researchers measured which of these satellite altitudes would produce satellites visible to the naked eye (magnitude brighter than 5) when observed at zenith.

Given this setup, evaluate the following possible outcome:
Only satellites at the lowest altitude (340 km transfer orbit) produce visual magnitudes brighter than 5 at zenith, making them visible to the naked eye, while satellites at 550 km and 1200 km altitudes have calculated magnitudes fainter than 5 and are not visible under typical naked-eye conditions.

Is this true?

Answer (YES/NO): NO